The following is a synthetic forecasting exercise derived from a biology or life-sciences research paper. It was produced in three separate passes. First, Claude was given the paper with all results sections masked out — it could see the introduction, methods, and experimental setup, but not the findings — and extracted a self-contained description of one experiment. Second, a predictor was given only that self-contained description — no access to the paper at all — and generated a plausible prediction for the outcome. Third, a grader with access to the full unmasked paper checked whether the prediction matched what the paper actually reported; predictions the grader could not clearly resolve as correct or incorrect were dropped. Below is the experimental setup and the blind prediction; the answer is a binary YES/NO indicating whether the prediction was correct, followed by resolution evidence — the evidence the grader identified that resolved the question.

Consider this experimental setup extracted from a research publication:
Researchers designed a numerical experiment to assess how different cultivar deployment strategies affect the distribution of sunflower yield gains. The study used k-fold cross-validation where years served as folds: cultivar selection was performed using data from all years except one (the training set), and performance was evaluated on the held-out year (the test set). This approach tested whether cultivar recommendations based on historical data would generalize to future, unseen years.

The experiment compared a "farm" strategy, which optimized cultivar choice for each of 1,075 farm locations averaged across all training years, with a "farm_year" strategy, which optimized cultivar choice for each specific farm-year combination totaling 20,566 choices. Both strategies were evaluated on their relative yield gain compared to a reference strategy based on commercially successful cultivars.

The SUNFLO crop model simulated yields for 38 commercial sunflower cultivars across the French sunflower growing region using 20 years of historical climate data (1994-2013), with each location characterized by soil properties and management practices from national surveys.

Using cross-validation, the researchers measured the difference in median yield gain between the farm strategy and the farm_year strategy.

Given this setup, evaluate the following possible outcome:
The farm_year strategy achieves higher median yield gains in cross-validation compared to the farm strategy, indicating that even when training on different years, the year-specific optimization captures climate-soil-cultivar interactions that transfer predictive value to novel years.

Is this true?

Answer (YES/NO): YES